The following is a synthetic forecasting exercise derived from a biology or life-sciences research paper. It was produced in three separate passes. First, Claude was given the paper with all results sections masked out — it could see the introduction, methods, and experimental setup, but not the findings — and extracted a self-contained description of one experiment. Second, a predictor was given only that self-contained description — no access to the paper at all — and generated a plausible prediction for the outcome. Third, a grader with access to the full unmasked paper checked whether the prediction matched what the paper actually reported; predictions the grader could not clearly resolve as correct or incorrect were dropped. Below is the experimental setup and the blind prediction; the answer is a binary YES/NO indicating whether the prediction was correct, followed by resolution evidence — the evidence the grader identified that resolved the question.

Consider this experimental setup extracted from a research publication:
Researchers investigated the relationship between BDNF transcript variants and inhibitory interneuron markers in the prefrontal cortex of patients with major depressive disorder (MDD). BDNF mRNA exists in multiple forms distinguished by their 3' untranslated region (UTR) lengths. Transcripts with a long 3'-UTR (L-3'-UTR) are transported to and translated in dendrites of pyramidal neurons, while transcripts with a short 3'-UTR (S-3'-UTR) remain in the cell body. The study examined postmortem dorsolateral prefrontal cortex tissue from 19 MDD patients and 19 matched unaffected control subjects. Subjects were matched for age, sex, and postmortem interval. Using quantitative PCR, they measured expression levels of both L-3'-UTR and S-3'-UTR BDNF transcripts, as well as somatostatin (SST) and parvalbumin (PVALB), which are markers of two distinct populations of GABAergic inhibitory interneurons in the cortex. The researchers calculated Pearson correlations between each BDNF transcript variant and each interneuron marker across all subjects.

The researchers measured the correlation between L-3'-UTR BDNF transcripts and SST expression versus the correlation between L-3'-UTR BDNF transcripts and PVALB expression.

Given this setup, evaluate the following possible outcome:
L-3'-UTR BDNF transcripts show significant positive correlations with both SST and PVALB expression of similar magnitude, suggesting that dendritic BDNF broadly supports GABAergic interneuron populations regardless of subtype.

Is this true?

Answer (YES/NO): NO